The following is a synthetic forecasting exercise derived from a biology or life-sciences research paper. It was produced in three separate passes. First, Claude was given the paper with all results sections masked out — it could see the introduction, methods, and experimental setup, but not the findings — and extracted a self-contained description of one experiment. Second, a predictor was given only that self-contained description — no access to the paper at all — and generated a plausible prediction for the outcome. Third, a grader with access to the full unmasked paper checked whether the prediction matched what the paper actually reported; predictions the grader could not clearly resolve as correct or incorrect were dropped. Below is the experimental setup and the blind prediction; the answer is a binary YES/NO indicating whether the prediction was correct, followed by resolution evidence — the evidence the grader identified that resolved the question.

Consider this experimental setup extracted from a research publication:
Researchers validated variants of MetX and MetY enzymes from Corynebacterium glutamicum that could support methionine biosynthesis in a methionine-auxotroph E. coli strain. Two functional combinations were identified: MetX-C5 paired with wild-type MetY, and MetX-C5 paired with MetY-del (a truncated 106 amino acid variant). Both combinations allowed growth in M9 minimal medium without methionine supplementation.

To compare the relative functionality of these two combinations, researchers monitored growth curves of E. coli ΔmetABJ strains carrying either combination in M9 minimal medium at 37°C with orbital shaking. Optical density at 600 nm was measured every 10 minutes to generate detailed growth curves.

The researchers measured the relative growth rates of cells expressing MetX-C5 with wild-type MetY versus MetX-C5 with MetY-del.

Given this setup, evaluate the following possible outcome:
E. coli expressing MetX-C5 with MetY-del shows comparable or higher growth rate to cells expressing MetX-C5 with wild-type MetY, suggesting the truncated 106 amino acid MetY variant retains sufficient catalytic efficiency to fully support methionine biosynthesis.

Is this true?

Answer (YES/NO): NO